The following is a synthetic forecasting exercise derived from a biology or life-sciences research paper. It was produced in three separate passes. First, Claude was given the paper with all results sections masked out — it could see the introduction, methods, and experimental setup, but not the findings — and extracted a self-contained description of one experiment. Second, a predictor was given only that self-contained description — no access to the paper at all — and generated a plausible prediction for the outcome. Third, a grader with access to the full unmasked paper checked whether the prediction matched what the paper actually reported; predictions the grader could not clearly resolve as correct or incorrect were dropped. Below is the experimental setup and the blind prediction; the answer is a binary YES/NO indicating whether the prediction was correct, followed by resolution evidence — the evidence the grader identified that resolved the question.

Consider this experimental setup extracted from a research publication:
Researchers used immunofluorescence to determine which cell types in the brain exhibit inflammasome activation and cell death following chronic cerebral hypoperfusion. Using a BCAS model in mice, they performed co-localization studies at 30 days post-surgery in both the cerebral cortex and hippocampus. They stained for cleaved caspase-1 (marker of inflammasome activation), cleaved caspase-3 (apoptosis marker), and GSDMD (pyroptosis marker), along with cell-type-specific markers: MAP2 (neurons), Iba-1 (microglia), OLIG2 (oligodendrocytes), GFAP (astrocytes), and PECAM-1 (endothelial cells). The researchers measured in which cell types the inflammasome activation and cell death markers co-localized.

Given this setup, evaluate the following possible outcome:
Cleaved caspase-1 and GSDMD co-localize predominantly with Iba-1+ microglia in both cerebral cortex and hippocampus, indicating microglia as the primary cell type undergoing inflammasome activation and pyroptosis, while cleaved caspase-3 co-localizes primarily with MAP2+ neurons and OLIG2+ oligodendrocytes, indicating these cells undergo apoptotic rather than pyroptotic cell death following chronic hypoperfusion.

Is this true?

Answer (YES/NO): NO